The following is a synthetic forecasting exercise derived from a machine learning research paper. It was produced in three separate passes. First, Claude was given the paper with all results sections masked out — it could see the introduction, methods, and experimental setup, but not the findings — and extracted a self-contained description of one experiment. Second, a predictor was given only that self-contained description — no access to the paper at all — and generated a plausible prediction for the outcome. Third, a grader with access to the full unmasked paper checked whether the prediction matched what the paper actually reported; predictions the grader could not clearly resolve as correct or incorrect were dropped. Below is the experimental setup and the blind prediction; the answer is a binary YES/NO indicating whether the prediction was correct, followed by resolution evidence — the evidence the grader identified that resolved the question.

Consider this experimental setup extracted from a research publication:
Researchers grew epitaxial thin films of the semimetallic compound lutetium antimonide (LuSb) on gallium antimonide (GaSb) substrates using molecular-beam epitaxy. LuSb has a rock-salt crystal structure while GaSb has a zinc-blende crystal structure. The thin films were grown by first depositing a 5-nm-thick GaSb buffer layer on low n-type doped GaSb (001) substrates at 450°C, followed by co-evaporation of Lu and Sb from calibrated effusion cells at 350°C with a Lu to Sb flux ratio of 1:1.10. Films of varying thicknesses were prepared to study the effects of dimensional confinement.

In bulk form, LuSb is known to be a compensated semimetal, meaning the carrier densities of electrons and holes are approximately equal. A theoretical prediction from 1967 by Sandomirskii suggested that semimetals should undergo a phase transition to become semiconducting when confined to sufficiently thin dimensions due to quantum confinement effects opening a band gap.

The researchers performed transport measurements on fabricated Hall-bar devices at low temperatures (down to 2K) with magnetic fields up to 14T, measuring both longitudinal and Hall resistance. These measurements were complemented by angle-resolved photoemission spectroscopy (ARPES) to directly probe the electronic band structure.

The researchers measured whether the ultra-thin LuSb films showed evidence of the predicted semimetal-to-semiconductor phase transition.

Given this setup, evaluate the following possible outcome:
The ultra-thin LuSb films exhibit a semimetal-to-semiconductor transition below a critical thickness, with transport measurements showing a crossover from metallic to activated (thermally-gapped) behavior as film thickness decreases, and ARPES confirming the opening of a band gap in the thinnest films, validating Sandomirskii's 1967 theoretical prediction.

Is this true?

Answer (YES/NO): NO